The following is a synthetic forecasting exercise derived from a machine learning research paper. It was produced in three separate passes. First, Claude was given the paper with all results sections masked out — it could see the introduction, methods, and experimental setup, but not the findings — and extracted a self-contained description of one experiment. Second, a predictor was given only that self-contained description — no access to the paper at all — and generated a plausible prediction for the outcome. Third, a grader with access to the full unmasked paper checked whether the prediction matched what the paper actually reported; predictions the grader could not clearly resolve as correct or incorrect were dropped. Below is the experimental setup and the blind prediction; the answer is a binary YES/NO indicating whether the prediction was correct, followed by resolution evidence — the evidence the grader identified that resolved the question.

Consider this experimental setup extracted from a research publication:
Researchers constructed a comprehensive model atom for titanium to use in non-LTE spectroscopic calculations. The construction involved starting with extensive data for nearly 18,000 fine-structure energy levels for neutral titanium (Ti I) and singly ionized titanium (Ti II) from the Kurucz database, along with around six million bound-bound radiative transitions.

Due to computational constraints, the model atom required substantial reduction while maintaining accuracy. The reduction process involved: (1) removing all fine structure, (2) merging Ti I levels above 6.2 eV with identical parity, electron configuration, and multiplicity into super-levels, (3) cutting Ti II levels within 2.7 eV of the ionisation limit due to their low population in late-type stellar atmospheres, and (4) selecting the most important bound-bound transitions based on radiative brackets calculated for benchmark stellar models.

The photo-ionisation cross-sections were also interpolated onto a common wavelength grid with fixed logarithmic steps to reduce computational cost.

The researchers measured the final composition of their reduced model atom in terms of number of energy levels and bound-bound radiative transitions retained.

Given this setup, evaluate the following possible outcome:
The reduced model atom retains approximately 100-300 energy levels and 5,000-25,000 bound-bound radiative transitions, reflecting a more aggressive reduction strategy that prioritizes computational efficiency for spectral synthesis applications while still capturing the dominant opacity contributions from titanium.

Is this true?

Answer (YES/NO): NO